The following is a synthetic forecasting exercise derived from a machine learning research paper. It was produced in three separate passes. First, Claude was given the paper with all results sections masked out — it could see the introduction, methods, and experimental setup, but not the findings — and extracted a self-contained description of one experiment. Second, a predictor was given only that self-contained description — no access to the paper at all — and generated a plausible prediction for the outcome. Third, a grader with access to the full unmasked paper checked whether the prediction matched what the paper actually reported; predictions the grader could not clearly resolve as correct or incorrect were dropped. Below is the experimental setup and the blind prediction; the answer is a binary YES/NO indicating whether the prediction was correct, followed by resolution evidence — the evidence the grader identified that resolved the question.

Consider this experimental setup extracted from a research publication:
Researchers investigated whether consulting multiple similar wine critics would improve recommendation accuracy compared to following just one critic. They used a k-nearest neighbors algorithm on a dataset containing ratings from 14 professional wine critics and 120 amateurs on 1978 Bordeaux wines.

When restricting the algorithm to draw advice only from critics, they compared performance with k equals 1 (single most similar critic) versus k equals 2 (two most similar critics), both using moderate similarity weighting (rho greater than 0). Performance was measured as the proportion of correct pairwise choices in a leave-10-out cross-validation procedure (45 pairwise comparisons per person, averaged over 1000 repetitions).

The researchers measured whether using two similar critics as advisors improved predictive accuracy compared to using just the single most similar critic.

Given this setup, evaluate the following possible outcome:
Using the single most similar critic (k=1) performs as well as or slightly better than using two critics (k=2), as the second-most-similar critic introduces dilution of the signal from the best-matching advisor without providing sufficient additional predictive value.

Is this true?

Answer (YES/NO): NO